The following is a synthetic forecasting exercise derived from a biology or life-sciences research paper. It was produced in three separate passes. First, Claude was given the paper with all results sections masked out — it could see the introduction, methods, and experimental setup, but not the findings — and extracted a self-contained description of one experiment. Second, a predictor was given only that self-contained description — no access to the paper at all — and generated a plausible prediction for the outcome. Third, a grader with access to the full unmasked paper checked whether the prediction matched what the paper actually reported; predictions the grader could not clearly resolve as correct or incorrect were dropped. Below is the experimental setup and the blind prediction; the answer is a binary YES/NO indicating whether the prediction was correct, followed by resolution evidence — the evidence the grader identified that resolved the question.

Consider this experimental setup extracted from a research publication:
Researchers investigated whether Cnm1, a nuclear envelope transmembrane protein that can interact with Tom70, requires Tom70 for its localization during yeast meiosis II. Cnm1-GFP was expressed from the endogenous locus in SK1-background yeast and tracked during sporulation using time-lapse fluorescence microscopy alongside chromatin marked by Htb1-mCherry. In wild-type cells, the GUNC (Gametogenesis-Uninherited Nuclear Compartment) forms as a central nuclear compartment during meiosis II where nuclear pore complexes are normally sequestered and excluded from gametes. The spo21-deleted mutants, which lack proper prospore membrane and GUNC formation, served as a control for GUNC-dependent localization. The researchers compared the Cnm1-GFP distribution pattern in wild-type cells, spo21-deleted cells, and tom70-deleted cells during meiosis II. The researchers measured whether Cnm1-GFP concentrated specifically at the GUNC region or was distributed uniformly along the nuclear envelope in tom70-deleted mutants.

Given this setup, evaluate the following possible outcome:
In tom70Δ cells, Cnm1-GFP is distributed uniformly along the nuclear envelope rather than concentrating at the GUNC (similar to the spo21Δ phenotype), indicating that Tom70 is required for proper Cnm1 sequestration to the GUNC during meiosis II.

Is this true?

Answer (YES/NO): YES